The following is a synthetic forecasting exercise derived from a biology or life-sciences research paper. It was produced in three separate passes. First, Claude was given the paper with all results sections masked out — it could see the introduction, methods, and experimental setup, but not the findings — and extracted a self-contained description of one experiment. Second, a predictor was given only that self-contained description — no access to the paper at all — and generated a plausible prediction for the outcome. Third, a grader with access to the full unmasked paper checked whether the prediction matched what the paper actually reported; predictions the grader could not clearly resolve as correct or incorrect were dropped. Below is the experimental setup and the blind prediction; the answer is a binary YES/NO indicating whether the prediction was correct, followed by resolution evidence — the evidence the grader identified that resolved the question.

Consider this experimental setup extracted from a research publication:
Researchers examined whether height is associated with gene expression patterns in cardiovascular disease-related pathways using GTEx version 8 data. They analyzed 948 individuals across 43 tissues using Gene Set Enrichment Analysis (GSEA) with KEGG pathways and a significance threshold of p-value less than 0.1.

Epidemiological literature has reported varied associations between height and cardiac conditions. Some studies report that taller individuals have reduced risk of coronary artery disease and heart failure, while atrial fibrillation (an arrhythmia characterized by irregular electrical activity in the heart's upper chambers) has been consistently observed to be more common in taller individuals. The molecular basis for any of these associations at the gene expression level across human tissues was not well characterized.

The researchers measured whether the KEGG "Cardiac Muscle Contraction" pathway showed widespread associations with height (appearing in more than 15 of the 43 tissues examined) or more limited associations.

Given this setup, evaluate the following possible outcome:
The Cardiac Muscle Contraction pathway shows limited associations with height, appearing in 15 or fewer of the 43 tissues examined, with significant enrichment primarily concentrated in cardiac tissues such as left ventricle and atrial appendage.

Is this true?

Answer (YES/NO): NO